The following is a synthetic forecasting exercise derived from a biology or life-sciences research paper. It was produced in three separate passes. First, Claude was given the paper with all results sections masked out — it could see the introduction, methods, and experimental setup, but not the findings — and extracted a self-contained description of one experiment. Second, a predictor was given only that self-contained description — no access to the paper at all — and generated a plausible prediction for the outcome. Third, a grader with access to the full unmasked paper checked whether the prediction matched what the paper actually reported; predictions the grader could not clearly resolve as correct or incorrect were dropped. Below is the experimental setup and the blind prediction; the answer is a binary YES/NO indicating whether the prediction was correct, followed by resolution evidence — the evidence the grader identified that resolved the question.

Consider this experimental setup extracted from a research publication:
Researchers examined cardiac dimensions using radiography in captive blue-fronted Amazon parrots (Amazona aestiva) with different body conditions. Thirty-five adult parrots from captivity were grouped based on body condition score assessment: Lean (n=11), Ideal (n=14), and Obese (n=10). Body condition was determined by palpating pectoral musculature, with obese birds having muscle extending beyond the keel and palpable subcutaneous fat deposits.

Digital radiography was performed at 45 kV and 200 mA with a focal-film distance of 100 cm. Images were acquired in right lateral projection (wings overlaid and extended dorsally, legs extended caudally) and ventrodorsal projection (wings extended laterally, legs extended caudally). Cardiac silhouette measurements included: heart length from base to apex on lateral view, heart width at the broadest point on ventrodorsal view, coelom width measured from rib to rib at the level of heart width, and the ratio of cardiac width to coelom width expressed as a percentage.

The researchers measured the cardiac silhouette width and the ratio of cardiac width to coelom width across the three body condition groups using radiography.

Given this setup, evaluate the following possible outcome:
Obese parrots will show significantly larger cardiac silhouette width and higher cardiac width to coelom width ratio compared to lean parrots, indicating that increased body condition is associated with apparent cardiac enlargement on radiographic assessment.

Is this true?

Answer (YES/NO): NO